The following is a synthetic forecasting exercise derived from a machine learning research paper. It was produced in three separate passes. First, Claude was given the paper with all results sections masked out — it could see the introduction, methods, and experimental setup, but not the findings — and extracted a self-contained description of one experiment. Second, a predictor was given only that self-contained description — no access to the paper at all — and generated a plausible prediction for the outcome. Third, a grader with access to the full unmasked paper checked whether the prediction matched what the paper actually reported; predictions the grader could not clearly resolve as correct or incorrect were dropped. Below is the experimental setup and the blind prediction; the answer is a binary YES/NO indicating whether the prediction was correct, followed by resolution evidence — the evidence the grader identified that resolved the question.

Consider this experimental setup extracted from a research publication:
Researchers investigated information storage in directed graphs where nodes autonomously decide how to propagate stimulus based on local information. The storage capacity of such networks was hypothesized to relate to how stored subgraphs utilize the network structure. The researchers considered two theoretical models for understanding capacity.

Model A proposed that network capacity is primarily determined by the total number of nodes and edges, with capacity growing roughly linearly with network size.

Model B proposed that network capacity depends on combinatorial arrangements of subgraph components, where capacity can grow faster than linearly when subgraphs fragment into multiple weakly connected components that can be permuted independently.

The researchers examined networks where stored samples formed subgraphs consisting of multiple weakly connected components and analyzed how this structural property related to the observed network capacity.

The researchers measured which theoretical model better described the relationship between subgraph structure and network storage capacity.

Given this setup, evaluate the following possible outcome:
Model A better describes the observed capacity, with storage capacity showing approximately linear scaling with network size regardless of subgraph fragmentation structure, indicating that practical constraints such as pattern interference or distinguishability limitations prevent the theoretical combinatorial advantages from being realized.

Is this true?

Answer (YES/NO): NO